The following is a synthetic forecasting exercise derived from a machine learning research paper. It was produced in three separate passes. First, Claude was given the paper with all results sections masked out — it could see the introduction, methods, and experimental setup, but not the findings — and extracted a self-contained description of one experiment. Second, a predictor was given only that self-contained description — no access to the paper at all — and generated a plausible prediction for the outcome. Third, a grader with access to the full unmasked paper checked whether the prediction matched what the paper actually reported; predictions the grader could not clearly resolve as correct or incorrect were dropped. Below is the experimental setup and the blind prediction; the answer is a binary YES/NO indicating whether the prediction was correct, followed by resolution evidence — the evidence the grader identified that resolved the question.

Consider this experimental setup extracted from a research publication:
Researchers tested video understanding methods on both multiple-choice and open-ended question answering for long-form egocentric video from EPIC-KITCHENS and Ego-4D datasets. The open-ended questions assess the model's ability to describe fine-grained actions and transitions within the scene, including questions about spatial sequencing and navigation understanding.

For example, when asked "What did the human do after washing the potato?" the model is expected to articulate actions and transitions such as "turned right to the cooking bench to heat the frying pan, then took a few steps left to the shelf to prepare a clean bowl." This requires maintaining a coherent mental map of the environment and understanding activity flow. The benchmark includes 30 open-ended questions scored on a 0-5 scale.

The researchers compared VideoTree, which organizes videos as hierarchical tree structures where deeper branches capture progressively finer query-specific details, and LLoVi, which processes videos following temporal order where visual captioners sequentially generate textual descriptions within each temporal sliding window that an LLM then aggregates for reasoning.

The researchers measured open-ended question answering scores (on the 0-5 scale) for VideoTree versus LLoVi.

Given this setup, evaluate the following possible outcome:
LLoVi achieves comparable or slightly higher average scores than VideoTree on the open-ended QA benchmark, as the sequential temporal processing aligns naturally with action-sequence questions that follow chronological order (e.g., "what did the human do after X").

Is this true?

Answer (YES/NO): YES